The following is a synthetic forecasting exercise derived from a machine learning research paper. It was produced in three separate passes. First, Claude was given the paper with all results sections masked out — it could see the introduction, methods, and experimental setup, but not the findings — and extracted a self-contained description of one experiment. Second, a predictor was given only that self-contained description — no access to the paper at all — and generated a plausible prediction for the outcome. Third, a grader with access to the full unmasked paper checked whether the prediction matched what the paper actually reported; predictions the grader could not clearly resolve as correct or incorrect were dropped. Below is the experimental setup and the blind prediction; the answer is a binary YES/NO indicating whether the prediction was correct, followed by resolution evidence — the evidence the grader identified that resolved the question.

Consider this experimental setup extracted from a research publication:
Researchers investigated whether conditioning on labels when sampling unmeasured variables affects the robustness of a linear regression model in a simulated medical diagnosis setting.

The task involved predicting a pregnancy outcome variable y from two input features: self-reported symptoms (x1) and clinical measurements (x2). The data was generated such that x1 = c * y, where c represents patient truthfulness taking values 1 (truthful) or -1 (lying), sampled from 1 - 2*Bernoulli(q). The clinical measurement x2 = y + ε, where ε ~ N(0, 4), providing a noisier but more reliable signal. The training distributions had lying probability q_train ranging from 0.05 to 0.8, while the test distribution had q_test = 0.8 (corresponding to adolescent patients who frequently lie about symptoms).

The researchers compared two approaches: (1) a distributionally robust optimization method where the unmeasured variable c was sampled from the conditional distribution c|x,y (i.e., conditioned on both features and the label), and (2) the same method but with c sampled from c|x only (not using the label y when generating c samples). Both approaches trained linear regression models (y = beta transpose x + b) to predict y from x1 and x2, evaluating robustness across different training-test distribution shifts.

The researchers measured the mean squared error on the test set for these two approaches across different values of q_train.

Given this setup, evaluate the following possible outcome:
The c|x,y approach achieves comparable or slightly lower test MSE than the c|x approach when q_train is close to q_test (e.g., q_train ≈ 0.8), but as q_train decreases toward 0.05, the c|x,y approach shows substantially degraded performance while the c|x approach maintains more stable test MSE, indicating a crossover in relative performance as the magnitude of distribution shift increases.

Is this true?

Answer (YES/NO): NO